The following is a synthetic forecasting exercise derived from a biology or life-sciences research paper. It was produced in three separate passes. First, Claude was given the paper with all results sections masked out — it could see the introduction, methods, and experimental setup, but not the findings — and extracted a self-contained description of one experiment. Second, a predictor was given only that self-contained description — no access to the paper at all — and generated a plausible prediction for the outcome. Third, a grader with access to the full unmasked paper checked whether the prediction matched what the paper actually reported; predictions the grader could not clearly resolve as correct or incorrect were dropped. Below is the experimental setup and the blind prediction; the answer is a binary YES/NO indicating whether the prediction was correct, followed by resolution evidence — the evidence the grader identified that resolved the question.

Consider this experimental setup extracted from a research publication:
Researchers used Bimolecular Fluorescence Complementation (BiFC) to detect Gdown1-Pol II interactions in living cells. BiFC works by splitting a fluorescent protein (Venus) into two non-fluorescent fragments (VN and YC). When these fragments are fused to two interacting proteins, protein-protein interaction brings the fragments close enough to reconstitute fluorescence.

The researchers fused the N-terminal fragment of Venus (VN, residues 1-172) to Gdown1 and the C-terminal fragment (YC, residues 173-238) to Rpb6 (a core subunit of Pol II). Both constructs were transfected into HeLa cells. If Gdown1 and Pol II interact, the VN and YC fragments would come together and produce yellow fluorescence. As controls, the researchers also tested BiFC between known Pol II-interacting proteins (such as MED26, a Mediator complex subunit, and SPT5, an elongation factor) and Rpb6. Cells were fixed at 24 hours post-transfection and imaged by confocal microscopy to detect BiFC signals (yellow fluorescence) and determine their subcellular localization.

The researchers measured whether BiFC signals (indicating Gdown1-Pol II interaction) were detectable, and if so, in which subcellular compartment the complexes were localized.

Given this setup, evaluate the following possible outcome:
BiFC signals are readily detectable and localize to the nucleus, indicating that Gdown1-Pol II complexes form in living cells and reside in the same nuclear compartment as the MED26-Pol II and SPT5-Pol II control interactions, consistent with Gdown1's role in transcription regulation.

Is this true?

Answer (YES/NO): NO